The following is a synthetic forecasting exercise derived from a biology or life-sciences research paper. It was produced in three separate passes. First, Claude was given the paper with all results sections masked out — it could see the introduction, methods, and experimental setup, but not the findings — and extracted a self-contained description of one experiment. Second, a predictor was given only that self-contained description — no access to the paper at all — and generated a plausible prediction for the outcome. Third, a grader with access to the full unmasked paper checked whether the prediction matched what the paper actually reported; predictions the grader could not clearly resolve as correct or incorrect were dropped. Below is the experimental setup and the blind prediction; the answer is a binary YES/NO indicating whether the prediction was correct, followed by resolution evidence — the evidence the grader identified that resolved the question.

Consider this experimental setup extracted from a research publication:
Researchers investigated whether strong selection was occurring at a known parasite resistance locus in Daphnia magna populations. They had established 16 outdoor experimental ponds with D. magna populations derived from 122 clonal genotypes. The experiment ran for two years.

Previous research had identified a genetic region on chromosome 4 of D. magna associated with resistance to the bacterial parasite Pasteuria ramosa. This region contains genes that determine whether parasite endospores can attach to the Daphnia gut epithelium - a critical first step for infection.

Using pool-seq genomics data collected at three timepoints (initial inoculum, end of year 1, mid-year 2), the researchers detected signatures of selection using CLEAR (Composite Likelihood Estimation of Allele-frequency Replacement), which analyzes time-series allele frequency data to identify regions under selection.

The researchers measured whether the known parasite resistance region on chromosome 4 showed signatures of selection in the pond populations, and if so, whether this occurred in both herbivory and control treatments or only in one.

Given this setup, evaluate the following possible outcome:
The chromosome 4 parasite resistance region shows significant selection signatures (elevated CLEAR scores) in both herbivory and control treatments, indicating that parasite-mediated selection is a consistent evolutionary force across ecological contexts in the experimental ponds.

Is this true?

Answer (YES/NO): NO